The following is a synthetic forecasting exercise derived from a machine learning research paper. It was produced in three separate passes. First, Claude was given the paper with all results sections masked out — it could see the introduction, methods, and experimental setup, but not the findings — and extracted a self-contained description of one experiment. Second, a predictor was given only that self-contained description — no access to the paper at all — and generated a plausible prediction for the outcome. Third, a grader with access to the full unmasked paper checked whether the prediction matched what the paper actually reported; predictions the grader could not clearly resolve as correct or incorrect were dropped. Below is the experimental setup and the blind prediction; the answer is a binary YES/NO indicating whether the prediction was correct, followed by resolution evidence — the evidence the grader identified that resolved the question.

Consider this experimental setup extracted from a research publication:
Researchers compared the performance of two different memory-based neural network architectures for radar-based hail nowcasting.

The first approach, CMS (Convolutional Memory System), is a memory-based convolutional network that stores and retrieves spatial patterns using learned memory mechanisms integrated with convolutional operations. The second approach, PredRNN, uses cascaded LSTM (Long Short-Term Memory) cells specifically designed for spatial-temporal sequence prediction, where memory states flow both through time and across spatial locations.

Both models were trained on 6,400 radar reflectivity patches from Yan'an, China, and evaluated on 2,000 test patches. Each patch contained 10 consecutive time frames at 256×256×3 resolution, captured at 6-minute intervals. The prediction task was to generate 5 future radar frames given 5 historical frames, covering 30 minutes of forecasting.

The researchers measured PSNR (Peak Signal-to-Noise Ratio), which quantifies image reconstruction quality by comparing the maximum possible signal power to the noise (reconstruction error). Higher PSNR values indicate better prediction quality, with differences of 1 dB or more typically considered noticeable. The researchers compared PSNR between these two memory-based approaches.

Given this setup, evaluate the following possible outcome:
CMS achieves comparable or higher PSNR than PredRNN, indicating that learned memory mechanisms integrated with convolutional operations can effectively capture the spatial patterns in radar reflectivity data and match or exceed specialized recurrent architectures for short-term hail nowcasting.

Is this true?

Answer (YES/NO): NO